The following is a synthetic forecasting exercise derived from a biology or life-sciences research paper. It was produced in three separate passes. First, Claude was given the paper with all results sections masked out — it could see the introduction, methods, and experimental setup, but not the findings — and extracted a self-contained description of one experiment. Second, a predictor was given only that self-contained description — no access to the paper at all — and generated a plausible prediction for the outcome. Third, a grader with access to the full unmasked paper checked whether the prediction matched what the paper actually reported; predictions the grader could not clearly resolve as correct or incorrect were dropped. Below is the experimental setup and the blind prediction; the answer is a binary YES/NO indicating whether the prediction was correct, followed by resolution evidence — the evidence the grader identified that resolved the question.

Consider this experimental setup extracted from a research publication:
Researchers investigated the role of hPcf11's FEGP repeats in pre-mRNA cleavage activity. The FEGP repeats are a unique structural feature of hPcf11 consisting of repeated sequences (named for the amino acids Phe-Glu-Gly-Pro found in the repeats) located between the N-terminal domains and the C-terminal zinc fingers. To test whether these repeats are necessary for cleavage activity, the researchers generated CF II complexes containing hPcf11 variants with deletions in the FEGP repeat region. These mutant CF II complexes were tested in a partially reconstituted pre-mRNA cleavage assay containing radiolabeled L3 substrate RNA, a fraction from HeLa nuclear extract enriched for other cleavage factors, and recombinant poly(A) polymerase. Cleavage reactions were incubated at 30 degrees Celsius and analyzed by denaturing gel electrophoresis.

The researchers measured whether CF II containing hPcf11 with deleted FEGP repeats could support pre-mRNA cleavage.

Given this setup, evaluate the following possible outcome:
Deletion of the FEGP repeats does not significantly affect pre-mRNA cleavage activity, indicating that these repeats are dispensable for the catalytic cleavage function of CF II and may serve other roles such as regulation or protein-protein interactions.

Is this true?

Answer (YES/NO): NO